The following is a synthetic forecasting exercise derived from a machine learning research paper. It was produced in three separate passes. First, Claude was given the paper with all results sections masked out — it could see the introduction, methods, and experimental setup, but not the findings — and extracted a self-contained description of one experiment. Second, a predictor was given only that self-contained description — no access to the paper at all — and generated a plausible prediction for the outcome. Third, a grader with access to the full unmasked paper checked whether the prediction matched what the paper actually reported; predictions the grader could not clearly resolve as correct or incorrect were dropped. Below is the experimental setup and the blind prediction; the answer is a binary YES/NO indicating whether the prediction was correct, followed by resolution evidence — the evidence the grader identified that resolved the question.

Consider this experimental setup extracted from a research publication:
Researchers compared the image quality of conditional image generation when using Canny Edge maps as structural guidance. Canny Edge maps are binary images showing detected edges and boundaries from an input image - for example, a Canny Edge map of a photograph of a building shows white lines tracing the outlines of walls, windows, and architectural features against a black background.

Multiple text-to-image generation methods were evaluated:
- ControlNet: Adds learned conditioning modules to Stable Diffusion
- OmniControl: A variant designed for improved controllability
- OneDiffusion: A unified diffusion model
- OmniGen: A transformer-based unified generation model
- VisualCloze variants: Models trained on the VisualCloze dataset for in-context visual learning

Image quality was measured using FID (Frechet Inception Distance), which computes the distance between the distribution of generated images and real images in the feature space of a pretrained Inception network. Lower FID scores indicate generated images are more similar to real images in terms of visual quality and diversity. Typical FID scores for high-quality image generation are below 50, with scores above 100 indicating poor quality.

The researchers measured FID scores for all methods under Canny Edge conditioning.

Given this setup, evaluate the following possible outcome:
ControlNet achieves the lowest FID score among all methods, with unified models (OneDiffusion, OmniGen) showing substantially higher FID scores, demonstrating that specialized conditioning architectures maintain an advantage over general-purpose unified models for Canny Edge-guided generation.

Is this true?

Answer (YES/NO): NO